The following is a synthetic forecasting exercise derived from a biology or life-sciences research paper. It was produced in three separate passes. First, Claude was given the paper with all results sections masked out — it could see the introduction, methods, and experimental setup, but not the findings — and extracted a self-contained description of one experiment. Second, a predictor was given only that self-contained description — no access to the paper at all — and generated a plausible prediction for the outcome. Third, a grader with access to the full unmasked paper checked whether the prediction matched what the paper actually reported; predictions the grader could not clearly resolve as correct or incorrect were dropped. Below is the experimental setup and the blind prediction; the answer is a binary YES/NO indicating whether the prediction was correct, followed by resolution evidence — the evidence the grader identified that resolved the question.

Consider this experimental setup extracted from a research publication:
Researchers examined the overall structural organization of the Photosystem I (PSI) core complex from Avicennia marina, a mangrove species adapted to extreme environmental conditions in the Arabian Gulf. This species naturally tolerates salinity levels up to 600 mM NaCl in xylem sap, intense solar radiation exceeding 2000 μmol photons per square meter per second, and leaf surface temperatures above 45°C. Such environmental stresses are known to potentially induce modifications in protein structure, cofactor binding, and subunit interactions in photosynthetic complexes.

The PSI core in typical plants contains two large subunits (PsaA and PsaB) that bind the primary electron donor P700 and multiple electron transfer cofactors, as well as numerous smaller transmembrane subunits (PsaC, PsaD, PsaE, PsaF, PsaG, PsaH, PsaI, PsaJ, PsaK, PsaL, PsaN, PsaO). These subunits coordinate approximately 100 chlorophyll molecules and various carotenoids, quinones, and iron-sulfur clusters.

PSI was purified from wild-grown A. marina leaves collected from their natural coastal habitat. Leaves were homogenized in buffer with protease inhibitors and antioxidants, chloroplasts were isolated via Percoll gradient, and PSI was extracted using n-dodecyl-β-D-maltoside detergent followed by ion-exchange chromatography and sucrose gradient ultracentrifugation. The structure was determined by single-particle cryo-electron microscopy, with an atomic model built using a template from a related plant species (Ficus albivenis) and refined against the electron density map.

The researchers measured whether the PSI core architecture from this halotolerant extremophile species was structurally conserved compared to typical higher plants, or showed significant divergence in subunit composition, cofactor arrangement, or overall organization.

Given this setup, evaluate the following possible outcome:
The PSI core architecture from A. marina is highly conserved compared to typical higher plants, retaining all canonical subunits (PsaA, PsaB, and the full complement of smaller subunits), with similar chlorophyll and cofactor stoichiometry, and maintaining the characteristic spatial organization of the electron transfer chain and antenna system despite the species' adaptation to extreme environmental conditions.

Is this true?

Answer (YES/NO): YES